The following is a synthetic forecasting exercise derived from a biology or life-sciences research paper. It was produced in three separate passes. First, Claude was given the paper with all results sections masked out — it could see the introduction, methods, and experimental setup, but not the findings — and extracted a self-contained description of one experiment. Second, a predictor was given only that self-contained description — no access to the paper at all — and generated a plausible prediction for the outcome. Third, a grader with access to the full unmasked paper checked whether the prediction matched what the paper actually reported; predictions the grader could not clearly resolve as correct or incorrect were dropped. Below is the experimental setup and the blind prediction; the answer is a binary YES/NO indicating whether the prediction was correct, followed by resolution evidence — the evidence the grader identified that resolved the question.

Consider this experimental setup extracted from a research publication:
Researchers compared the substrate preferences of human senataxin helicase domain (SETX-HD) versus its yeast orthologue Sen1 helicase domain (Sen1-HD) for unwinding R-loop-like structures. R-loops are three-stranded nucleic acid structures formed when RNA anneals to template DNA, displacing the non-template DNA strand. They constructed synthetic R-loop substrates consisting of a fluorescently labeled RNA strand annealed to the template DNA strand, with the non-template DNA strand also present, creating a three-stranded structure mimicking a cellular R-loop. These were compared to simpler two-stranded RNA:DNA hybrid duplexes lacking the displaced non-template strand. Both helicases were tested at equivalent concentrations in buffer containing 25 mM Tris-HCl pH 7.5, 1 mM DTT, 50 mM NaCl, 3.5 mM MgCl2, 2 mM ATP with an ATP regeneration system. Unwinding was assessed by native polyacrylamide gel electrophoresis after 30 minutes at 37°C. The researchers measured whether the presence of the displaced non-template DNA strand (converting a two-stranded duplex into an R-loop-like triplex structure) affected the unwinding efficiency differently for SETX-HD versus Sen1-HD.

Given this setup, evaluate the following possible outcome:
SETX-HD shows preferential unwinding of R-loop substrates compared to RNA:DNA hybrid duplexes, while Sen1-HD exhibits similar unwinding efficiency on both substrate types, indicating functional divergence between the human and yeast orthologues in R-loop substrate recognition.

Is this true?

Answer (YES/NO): YES